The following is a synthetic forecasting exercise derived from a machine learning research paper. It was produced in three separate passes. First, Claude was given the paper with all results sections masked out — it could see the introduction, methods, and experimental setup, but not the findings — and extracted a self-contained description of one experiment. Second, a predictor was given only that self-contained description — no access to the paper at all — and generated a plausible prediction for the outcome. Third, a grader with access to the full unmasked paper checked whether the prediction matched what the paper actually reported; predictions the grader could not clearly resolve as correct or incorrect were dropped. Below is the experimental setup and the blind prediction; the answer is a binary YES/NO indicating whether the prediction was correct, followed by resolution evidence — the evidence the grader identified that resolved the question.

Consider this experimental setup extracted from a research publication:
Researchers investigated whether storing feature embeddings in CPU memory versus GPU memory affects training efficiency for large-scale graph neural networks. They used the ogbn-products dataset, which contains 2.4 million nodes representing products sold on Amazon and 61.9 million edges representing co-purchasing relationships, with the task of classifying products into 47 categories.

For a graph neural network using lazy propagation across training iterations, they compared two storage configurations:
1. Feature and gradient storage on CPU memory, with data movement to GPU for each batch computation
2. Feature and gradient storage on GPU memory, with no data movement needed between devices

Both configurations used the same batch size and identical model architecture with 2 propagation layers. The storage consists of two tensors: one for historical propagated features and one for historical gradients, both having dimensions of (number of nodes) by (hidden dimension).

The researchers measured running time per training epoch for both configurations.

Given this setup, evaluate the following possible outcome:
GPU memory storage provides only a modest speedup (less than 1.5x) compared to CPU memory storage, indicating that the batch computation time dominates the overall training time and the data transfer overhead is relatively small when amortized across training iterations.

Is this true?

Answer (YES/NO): NO